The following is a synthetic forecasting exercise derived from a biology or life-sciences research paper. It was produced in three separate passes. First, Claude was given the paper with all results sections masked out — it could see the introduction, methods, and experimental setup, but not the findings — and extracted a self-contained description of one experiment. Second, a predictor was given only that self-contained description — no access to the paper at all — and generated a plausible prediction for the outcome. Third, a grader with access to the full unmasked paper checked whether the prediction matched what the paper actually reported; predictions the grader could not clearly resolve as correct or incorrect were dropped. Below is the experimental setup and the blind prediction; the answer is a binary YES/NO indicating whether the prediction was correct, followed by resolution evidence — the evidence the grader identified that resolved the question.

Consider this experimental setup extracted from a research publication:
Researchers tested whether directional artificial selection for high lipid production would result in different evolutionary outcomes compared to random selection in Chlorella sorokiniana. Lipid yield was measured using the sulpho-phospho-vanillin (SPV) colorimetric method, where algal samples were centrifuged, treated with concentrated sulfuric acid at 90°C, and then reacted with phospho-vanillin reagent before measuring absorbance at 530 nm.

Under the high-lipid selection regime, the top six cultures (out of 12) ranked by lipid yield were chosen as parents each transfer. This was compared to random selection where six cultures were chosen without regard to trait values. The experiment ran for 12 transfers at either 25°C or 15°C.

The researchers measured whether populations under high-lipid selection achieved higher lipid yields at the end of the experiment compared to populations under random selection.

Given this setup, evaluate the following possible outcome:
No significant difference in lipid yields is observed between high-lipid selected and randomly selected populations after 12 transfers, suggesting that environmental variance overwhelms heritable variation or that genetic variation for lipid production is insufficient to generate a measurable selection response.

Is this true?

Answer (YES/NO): YES